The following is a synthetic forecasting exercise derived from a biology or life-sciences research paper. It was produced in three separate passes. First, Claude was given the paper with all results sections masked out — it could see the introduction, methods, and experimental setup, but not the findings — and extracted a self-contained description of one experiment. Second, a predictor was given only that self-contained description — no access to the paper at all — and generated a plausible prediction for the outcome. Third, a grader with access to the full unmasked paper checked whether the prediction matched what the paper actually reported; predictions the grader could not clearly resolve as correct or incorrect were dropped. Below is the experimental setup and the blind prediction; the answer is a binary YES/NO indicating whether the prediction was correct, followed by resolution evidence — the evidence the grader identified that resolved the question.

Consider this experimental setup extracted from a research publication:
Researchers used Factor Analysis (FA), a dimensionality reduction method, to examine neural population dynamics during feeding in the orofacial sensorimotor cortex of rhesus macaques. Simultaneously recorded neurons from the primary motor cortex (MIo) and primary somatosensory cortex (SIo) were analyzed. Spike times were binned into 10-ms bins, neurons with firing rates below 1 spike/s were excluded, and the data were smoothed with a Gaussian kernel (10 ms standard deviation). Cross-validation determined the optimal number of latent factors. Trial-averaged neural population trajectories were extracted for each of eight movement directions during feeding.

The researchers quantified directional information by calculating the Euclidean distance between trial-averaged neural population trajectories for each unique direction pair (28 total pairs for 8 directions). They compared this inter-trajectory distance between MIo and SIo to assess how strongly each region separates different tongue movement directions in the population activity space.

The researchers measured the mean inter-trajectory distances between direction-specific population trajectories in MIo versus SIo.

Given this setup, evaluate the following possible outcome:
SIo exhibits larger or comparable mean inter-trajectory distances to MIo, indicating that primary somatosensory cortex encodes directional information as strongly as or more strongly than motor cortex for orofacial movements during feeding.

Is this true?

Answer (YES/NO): NO